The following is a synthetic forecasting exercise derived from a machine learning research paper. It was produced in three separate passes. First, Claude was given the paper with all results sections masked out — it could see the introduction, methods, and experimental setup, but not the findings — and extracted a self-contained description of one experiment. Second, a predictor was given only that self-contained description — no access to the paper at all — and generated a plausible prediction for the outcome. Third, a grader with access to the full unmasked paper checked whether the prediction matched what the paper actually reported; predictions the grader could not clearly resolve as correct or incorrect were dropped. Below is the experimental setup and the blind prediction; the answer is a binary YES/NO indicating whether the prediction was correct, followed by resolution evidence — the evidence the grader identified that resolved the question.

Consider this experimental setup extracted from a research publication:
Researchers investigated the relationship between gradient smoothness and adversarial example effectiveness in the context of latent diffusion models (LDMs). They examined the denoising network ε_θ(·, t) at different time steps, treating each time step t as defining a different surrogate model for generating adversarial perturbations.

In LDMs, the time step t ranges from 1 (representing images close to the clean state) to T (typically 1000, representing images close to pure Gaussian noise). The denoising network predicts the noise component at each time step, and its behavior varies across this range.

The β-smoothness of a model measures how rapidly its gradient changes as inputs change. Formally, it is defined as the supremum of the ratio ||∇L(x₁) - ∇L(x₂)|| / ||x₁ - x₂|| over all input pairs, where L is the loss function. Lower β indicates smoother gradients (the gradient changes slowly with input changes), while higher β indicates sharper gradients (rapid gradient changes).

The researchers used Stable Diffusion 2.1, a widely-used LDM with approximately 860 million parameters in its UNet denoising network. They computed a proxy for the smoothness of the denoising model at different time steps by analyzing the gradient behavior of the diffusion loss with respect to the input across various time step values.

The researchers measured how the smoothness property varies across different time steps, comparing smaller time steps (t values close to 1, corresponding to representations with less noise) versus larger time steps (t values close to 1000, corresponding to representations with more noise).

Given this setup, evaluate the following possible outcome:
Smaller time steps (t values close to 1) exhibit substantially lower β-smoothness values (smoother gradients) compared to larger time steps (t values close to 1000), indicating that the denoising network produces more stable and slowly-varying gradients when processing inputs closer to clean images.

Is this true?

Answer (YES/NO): NO